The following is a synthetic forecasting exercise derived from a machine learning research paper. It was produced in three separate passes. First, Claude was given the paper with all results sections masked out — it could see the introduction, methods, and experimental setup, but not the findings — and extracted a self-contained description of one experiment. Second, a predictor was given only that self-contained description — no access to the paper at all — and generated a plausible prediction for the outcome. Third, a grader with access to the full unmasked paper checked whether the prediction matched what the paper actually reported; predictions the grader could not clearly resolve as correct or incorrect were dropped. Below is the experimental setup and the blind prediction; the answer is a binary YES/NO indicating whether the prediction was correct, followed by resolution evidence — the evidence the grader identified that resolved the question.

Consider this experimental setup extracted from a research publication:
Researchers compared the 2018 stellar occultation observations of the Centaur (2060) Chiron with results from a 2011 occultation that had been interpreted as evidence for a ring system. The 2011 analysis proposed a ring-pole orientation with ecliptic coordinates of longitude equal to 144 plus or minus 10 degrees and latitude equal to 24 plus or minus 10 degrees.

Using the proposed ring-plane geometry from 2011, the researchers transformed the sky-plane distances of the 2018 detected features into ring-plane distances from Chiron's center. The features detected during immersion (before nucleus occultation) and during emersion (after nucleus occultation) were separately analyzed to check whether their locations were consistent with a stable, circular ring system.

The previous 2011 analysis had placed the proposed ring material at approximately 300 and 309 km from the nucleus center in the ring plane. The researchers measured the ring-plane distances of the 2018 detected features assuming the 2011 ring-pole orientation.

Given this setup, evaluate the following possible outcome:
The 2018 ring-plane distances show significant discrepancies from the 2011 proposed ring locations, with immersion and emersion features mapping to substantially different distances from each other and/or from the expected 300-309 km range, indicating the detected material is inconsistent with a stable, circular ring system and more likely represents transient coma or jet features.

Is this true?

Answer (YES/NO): NO